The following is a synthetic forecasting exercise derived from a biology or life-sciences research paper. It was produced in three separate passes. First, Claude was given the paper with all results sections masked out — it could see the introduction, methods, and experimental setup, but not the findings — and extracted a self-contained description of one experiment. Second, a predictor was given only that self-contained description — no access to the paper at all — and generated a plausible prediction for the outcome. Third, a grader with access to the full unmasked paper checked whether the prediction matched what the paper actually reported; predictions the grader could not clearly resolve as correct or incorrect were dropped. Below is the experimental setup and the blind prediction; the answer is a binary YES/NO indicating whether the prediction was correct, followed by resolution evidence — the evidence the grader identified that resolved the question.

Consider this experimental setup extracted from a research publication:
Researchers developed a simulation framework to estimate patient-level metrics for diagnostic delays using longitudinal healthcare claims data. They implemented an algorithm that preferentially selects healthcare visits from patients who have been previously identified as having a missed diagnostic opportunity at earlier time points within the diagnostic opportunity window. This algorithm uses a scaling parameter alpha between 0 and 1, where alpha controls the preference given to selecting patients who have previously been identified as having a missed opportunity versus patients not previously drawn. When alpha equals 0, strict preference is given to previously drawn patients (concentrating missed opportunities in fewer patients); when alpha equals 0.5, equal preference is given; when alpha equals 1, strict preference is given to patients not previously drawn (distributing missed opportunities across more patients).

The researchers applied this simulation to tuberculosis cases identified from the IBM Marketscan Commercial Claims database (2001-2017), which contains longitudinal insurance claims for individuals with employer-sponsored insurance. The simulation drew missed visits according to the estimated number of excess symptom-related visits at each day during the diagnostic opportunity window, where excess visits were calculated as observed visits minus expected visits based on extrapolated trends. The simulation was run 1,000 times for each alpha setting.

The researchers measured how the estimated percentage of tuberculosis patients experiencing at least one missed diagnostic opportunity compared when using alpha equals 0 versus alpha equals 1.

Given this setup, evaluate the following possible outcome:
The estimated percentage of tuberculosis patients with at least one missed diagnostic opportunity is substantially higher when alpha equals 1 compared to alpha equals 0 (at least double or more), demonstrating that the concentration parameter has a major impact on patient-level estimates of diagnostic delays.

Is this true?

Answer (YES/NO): NO